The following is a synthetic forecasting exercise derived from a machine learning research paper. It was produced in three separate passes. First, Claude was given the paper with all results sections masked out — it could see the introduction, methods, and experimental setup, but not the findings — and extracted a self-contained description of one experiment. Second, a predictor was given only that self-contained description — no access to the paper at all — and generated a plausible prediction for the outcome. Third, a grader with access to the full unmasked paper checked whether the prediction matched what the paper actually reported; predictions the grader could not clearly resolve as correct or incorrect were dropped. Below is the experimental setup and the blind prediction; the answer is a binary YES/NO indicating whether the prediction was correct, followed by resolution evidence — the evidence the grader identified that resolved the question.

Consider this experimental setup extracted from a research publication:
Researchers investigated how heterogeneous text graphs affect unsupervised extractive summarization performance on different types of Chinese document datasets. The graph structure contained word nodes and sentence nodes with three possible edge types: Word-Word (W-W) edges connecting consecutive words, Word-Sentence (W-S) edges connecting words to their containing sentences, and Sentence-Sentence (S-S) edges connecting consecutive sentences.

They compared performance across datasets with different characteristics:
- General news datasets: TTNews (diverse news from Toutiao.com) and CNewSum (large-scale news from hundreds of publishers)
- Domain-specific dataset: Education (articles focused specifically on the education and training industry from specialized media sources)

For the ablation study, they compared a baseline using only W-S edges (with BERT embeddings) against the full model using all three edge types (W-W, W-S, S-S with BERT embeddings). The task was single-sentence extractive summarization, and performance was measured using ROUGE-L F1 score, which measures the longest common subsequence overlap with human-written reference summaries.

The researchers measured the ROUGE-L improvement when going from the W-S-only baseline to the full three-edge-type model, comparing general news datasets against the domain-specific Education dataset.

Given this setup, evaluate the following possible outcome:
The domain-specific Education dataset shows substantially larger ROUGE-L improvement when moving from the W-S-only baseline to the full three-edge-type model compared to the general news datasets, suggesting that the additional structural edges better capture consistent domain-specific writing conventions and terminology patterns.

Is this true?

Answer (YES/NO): YES